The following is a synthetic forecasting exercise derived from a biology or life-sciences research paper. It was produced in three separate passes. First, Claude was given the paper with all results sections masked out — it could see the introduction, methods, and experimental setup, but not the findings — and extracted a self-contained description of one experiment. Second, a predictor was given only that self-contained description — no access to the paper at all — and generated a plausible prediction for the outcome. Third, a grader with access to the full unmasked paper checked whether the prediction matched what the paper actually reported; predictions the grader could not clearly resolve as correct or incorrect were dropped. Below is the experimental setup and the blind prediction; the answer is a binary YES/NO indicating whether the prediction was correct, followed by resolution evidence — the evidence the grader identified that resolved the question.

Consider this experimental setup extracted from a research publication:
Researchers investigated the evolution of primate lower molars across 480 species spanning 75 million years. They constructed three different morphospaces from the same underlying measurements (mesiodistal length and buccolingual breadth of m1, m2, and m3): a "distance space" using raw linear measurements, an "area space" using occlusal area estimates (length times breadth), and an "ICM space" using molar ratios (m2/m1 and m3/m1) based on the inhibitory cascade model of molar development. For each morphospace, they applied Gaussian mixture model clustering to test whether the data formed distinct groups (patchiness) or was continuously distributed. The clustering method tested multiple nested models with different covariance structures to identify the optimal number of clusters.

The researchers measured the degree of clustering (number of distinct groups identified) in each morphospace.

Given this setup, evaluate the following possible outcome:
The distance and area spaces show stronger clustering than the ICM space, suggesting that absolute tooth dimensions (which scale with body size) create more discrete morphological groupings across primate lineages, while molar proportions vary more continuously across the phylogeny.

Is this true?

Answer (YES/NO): YES